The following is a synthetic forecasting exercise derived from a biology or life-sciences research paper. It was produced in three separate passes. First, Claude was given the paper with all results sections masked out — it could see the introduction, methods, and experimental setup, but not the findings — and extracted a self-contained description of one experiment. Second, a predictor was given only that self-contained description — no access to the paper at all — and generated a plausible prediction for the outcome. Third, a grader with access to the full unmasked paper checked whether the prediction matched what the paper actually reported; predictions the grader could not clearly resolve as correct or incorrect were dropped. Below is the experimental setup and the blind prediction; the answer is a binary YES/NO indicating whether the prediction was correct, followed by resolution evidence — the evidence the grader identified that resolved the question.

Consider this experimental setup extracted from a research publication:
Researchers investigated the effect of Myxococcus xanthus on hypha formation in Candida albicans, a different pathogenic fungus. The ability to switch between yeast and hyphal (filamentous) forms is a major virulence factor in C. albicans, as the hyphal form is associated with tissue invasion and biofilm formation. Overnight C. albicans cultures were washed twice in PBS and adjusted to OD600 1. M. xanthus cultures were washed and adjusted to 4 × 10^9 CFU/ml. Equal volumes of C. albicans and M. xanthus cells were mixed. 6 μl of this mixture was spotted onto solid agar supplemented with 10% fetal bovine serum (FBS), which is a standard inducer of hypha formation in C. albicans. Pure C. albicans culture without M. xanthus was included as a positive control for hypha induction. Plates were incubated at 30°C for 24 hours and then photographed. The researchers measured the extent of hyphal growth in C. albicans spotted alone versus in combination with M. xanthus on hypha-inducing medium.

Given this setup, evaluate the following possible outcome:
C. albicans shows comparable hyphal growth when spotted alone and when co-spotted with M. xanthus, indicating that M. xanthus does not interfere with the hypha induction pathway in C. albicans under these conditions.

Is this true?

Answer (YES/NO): NO